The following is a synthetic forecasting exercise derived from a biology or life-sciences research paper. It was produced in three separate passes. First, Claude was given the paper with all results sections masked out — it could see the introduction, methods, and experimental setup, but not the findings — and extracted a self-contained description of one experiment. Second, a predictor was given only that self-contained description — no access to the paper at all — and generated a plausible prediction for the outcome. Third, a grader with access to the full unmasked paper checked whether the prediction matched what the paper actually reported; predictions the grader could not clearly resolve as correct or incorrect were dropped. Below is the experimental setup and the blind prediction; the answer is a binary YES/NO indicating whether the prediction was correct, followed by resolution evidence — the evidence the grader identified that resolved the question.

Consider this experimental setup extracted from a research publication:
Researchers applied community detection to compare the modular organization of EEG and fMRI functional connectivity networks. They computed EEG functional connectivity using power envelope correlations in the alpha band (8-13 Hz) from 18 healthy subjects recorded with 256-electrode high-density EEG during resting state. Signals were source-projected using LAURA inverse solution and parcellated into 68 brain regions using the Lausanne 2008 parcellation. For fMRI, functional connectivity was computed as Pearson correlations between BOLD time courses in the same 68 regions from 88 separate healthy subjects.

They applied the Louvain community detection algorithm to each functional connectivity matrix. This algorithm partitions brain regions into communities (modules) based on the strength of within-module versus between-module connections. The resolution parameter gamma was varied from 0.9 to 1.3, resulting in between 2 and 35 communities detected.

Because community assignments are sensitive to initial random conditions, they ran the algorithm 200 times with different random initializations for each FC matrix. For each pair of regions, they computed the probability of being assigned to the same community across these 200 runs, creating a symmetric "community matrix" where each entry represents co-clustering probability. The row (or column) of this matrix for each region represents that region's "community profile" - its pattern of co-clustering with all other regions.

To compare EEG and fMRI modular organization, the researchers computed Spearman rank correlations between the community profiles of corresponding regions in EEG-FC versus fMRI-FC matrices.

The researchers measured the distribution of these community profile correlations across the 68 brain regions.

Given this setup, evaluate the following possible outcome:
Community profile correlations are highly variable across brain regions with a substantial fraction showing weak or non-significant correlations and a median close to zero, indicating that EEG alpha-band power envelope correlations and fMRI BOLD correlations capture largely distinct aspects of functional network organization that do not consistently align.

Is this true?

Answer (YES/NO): NO